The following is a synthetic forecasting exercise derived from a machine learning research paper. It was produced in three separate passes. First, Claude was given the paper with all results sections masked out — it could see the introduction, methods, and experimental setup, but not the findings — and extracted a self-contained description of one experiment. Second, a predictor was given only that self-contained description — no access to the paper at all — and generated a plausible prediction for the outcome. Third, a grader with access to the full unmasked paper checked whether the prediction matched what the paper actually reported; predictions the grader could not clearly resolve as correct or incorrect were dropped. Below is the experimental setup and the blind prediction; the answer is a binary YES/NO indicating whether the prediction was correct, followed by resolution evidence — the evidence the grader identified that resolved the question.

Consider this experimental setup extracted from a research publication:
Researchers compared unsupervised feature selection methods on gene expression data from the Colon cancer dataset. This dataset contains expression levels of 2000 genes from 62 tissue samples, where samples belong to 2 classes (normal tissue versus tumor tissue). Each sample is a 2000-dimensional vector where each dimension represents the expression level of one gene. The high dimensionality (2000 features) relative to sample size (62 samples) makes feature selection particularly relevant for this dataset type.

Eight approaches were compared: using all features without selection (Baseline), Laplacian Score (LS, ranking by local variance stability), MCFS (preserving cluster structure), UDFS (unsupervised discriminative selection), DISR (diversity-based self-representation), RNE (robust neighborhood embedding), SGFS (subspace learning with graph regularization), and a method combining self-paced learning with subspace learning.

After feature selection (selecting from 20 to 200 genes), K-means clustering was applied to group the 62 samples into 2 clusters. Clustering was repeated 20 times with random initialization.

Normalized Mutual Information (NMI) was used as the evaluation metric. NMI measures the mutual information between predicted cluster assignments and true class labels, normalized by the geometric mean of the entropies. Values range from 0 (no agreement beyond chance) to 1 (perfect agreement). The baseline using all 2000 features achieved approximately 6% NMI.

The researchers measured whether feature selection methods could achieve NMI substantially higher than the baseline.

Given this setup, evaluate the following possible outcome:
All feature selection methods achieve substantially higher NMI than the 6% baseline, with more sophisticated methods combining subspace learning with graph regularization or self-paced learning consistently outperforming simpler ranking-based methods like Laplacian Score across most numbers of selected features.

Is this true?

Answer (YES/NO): NO